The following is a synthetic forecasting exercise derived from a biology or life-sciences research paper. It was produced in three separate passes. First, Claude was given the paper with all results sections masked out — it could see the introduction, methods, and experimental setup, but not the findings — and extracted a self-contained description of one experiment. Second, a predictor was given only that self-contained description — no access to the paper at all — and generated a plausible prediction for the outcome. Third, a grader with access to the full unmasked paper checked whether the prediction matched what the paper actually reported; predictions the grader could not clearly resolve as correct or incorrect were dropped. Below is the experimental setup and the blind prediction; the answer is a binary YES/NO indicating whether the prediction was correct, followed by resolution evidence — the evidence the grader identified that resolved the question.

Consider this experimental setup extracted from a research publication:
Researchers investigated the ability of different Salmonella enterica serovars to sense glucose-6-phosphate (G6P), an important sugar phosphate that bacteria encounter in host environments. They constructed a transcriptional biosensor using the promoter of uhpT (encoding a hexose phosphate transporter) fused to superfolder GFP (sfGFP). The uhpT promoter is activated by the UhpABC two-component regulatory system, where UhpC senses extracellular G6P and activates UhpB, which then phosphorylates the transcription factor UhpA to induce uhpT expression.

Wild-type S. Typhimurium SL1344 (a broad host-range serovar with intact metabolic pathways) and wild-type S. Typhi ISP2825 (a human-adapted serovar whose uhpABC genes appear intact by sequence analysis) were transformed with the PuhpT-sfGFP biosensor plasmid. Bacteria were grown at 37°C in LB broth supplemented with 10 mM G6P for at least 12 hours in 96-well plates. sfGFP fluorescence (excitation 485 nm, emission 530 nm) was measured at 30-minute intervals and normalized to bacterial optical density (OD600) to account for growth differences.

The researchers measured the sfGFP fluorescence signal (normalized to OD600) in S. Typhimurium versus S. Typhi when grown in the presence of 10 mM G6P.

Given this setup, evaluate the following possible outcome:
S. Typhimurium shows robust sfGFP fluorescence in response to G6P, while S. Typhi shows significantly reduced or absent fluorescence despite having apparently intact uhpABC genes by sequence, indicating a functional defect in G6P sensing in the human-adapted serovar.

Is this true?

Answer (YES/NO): YES